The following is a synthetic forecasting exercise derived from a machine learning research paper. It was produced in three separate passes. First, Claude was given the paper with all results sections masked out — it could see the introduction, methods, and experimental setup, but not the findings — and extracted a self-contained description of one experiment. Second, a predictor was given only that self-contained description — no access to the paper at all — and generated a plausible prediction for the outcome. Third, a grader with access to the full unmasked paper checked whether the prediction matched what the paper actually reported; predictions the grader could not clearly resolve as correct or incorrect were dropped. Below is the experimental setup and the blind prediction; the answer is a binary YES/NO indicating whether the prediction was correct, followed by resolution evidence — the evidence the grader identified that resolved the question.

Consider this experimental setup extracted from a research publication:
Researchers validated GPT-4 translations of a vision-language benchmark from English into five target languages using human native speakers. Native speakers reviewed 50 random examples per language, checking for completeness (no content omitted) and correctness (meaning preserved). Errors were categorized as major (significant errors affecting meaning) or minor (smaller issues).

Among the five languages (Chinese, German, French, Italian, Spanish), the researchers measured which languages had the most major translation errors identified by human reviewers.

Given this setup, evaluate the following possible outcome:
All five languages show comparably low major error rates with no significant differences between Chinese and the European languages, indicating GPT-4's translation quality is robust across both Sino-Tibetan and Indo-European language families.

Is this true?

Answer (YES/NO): YES